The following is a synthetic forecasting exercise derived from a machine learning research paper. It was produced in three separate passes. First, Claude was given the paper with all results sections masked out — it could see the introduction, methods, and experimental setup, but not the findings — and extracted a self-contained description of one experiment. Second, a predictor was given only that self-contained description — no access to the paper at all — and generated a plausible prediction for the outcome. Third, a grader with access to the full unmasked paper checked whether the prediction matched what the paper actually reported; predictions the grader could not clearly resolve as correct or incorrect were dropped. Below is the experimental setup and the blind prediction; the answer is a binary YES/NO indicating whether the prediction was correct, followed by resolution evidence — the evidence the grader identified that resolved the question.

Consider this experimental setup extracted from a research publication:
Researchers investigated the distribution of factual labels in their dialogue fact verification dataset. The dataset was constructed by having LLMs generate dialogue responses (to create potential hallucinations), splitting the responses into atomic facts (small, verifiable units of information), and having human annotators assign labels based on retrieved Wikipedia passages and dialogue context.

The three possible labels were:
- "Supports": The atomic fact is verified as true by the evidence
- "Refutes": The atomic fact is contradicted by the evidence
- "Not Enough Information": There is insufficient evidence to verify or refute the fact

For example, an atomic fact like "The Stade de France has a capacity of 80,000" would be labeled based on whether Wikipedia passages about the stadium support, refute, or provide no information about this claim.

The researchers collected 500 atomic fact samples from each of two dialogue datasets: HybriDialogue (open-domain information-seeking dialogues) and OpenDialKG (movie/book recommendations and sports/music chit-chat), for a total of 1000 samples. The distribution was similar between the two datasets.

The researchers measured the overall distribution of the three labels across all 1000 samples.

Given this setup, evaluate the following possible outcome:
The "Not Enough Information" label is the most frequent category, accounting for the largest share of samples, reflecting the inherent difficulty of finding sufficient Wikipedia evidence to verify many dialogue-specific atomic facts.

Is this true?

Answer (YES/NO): YES